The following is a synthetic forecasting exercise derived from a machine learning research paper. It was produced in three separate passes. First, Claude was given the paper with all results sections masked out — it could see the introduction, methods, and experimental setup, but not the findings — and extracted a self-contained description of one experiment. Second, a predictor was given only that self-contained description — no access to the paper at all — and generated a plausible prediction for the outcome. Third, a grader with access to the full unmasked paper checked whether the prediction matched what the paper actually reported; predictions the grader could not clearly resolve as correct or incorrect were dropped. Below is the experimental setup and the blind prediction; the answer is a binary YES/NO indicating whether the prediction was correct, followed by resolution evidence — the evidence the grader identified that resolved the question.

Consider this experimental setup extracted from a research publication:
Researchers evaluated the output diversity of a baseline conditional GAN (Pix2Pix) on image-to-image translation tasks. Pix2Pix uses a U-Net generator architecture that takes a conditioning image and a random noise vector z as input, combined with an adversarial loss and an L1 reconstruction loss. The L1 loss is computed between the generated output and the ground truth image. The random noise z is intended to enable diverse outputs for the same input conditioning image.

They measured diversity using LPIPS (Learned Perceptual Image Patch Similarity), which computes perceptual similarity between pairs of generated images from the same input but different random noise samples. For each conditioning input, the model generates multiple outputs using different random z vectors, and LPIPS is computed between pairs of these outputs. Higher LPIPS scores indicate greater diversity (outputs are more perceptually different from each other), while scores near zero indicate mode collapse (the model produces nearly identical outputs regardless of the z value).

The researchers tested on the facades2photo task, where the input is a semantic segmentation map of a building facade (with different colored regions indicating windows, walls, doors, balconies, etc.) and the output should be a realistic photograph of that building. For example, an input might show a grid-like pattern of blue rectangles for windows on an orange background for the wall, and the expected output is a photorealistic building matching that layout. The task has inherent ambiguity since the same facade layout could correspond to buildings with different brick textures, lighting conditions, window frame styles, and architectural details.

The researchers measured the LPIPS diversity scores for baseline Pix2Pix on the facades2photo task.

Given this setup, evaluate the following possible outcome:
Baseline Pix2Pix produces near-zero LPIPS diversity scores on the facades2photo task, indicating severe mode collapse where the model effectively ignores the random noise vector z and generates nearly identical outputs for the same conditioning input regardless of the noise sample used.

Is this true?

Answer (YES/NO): YES